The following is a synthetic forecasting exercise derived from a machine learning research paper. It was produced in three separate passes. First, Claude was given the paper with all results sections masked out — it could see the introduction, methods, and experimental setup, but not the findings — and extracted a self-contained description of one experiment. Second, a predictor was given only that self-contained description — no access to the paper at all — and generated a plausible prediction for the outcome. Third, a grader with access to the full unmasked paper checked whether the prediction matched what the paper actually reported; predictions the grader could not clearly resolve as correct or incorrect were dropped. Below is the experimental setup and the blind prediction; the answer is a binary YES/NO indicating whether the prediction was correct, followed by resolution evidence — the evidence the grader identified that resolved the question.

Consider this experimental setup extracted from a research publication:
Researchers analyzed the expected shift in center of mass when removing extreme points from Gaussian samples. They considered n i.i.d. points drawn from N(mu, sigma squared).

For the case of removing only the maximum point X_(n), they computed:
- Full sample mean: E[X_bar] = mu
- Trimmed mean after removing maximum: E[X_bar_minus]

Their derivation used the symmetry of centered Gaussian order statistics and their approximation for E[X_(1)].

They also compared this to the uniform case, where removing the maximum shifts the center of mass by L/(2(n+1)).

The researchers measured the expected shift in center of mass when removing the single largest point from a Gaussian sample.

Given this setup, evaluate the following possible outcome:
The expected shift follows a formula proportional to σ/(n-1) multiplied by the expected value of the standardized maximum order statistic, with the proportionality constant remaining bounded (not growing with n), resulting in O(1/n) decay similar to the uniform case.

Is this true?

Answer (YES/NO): NO